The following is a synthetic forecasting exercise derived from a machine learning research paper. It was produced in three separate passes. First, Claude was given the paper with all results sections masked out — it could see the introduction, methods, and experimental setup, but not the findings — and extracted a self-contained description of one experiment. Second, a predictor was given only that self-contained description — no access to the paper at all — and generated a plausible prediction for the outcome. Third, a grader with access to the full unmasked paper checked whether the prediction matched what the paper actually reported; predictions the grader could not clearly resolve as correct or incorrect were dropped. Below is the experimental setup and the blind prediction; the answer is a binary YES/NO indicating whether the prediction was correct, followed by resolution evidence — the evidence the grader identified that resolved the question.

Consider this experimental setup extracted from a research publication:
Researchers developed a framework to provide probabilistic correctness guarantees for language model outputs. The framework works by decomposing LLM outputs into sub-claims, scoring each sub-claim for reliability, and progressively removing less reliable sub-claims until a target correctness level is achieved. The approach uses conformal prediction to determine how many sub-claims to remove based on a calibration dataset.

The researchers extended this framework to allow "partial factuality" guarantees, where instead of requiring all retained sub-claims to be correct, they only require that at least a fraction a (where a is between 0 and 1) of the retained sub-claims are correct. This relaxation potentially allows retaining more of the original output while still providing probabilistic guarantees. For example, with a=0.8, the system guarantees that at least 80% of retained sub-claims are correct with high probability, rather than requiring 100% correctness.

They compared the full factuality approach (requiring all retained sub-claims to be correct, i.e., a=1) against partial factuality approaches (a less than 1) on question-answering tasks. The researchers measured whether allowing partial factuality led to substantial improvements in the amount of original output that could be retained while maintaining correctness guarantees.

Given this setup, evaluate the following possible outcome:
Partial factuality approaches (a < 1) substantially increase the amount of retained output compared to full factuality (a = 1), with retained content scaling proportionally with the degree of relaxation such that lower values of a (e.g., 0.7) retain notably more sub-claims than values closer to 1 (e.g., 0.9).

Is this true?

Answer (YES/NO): NO